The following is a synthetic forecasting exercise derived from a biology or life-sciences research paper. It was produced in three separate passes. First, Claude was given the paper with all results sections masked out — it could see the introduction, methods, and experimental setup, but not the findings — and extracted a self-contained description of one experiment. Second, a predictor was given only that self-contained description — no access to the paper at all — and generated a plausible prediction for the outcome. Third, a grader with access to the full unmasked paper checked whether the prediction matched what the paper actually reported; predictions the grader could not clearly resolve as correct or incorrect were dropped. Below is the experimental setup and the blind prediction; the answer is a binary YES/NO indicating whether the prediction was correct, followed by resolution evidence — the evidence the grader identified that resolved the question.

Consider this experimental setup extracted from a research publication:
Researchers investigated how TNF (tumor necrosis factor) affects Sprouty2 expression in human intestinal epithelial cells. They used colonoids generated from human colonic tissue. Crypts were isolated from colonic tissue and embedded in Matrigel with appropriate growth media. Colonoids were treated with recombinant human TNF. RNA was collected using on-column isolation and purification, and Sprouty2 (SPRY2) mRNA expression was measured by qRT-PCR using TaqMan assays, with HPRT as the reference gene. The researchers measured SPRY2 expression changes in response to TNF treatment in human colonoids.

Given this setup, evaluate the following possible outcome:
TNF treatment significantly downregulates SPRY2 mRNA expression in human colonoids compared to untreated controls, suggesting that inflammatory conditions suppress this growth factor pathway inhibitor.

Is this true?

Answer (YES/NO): YES